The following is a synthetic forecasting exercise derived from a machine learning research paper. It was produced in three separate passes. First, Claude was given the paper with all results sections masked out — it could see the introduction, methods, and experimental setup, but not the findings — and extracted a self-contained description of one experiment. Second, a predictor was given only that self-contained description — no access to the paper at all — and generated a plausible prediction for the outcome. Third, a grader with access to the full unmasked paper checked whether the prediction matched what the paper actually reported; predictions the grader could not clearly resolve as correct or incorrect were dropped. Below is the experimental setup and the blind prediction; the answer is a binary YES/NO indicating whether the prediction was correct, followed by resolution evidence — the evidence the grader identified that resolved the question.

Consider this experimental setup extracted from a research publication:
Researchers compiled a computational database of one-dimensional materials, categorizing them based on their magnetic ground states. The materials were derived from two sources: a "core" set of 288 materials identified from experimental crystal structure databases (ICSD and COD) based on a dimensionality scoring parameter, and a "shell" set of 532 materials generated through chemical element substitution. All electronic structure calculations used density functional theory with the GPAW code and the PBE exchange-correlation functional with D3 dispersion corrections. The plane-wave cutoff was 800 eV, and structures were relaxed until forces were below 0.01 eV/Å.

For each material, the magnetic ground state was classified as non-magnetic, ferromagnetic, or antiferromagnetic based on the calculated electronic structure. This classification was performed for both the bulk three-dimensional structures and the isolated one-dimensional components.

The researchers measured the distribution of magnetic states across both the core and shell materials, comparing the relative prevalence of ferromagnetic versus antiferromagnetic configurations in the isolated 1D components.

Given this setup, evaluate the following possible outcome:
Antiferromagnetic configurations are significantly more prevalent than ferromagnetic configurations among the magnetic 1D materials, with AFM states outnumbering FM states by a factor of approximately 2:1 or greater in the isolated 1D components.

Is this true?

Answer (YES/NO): NO